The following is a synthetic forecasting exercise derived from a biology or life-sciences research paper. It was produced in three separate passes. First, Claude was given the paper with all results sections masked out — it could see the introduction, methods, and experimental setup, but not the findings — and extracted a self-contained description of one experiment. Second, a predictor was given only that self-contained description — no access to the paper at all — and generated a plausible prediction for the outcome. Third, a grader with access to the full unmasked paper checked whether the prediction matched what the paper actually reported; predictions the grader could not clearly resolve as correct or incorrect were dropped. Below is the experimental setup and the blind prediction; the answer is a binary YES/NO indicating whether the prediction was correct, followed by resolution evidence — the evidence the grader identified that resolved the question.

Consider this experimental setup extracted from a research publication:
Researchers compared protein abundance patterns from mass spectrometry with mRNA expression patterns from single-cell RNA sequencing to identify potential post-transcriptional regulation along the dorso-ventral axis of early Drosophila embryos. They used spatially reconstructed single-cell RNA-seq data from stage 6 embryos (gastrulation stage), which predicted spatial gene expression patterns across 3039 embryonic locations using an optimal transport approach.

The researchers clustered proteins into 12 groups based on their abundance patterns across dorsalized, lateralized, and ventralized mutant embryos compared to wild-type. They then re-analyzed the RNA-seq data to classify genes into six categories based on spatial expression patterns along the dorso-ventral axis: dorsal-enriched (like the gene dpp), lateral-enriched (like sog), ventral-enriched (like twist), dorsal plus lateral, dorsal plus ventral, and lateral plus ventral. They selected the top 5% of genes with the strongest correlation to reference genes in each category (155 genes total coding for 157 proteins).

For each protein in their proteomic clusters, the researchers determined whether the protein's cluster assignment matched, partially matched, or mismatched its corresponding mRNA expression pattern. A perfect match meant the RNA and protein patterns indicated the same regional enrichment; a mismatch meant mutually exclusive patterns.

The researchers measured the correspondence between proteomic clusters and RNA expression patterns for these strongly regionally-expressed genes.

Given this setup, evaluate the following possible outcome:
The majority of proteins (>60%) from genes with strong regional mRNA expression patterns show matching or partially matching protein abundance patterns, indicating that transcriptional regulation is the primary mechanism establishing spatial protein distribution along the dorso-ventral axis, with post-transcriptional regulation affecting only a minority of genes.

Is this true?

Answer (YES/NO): YES